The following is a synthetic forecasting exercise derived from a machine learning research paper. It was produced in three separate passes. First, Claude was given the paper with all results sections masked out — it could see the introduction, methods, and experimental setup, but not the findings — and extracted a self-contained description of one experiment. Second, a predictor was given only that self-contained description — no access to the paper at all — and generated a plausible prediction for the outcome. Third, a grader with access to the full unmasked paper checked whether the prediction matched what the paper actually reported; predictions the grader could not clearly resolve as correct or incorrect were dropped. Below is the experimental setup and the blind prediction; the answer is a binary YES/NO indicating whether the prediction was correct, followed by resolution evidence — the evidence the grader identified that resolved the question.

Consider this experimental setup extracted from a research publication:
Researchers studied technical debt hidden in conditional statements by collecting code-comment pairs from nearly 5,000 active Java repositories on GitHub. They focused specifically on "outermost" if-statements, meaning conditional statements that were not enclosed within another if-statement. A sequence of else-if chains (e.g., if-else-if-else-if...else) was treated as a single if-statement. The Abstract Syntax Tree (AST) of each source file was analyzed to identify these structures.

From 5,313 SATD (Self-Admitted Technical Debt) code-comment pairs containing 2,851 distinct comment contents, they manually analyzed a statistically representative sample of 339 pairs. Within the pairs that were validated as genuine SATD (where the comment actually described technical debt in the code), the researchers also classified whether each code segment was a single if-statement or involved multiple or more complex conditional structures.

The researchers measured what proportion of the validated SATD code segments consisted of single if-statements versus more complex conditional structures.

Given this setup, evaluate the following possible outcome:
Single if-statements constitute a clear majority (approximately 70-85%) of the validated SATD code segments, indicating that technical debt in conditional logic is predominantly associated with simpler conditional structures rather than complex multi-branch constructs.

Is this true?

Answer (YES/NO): NO